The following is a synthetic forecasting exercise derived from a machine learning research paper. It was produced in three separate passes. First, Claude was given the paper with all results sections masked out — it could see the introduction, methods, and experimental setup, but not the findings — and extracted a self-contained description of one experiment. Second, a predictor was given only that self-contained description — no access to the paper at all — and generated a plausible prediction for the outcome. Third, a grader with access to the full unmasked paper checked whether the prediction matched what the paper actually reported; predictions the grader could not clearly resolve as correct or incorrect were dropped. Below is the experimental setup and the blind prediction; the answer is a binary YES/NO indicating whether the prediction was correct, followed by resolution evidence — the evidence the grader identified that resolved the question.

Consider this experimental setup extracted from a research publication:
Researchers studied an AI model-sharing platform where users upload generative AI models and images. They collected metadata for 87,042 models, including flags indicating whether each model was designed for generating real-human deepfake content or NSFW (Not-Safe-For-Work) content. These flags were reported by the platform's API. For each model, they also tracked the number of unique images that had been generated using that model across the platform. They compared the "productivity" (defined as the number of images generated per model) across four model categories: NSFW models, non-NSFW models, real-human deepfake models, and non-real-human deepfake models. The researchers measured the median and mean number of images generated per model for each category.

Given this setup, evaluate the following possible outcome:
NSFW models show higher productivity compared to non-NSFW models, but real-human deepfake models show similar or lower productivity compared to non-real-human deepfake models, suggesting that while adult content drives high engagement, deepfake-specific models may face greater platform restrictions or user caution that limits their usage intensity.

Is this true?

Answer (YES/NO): YES